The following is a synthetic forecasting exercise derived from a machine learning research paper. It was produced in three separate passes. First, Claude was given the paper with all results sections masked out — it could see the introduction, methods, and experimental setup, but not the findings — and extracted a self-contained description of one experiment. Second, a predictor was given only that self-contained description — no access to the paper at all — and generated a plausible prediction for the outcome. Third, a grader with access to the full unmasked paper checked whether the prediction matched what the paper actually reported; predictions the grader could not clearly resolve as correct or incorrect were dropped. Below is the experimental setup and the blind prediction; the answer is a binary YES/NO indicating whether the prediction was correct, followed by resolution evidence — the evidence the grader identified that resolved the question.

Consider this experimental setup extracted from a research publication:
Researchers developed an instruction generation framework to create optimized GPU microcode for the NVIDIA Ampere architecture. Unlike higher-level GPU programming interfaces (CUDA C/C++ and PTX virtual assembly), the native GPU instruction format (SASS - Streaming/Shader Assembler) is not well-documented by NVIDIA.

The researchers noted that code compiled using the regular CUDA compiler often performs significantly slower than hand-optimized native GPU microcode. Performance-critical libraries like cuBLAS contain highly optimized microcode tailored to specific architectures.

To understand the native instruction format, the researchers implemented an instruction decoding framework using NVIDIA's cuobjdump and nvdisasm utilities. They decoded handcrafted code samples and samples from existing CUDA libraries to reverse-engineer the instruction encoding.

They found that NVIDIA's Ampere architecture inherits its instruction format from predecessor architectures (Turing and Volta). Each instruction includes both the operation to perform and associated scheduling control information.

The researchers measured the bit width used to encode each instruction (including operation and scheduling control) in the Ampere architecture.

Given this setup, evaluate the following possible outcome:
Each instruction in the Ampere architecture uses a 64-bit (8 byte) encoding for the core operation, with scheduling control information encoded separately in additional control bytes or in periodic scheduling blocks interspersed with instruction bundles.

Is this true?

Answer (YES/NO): NO